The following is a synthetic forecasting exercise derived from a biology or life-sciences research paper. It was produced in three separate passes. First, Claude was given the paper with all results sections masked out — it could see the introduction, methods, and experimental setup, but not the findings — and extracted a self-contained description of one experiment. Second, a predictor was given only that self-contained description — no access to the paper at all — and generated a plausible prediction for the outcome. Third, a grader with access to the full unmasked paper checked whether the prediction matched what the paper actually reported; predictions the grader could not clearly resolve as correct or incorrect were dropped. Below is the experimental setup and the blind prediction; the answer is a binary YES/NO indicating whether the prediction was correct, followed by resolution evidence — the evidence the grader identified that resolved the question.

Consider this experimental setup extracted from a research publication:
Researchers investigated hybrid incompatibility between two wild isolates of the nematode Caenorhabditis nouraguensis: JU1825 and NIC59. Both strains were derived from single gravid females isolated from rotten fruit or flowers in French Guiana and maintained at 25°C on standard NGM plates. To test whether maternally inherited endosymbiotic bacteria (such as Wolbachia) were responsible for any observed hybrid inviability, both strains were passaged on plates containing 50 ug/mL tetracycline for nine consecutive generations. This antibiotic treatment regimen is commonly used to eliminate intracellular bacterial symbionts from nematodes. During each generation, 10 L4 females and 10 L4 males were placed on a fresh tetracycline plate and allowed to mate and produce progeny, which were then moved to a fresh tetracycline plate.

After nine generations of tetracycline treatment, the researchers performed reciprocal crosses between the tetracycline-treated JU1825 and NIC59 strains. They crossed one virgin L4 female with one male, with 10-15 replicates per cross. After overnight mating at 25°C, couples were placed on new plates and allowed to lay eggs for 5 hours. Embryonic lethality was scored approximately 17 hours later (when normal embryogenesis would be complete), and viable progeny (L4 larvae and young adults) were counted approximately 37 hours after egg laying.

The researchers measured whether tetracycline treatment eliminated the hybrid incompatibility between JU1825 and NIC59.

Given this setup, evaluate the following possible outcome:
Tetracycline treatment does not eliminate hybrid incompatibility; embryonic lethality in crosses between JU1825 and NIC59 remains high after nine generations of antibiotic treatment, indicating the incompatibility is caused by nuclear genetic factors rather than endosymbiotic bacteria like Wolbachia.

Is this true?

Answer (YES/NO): NO